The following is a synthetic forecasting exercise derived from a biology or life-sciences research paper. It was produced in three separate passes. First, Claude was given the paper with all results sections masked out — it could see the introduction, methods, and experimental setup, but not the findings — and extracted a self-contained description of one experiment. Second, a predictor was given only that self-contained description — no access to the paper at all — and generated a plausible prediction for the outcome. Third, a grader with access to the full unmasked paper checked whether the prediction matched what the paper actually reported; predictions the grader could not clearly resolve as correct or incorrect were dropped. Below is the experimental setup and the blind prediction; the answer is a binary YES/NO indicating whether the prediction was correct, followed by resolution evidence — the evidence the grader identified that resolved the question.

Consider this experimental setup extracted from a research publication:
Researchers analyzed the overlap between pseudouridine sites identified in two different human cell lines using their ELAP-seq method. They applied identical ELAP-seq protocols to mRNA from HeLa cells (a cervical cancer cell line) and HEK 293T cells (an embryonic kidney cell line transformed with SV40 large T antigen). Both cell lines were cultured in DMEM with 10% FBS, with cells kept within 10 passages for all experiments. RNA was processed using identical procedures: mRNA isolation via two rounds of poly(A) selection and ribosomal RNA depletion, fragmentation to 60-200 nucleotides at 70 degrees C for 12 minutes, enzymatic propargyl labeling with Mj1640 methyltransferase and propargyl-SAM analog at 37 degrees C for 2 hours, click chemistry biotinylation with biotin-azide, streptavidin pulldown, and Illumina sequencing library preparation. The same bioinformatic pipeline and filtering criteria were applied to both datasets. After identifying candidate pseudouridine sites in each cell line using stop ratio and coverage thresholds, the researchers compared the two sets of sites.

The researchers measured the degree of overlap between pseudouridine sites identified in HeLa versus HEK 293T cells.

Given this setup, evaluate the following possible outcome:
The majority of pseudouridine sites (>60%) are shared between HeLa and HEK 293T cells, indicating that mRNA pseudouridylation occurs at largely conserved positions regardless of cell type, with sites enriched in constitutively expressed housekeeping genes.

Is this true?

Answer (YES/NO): NO